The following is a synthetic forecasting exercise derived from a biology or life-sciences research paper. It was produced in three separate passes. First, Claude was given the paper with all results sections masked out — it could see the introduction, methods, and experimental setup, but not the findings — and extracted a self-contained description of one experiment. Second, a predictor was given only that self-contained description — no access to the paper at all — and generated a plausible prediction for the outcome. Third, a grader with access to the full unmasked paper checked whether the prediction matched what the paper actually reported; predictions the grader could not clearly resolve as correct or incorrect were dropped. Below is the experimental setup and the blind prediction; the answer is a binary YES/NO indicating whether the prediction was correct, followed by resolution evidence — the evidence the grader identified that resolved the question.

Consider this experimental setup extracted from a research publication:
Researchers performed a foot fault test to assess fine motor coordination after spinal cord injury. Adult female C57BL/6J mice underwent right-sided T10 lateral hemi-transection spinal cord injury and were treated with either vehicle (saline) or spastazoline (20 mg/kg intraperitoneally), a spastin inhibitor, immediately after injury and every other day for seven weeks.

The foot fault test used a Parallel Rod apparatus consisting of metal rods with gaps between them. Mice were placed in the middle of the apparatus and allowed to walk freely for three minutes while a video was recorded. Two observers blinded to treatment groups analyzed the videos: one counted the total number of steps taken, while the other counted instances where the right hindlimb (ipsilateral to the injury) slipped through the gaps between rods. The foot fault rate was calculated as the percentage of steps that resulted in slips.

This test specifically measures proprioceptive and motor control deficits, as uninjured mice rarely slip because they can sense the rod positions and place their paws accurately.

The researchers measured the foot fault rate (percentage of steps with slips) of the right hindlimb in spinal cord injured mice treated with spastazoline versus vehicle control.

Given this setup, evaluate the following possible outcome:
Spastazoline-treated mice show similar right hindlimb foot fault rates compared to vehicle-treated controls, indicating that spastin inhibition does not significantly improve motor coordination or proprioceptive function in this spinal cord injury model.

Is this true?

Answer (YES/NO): NO